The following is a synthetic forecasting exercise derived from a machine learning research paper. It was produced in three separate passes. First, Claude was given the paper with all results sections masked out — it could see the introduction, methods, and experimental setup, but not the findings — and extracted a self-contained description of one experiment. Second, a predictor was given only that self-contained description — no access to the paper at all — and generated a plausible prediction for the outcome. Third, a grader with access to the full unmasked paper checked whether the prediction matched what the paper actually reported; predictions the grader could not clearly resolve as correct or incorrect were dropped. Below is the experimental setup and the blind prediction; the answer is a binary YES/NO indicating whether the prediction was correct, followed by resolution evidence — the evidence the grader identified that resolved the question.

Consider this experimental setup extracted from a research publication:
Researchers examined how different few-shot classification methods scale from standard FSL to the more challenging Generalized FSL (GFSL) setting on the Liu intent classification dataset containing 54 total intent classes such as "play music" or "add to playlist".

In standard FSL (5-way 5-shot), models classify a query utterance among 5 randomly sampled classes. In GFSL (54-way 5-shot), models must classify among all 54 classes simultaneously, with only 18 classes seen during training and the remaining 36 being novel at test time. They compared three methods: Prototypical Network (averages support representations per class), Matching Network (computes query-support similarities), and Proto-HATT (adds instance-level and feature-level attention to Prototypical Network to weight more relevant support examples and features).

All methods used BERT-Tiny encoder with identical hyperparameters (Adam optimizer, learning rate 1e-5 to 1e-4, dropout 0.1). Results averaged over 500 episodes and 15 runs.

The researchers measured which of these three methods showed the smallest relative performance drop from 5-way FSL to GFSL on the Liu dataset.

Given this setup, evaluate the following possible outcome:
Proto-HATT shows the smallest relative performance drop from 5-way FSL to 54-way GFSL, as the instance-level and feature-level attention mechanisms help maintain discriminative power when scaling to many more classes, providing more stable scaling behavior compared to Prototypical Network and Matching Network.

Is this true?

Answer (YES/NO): YES